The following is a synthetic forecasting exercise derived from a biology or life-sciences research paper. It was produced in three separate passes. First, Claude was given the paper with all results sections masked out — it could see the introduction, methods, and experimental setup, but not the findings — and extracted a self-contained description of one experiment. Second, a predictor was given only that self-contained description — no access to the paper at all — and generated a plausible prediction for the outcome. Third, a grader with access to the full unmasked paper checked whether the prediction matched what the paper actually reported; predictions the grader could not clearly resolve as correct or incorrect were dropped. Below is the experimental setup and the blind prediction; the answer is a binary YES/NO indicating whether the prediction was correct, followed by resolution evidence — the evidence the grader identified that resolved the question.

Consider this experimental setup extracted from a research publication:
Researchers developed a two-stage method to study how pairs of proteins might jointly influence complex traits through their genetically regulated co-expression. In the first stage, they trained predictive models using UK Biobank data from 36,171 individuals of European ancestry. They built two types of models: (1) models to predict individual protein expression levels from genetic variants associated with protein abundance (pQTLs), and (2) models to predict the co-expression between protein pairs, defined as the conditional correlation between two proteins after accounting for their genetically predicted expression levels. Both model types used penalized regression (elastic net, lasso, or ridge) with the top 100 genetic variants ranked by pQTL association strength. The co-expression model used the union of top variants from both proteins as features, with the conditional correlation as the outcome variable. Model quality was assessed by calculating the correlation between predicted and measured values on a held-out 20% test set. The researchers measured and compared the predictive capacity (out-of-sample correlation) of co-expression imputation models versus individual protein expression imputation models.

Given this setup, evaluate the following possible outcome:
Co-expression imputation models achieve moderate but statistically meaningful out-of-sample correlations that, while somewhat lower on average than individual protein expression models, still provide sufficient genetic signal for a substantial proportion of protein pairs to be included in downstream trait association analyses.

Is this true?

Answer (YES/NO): NO